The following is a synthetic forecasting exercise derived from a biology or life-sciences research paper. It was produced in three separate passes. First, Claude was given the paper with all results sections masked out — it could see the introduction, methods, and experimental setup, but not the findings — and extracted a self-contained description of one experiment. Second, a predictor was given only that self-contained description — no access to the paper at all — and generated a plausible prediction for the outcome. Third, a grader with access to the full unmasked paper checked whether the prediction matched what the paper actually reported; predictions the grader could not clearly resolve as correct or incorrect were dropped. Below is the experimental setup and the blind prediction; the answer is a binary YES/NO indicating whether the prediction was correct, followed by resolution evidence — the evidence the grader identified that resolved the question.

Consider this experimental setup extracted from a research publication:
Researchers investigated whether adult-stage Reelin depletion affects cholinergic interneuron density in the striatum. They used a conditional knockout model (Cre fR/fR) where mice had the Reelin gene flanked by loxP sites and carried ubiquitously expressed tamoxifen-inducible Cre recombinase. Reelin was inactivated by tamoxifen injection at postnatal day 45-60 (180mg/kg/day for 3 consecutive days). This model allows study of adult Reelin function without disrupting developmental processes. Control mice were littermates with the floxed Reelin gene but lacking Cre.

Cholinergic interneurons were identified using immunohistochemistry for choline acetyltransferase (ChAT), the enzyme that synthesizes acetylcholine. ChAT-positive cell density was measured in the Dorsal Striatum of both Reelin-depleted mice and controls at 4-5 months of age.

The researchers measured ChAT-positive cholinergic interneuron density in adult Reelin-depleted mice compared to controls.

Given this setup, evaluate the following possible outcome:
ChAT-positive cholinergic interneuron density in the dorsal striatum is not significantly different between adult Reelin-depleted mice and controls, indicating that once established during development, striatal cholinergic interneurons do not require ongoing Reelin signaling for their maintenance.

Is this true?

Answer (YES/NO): YES